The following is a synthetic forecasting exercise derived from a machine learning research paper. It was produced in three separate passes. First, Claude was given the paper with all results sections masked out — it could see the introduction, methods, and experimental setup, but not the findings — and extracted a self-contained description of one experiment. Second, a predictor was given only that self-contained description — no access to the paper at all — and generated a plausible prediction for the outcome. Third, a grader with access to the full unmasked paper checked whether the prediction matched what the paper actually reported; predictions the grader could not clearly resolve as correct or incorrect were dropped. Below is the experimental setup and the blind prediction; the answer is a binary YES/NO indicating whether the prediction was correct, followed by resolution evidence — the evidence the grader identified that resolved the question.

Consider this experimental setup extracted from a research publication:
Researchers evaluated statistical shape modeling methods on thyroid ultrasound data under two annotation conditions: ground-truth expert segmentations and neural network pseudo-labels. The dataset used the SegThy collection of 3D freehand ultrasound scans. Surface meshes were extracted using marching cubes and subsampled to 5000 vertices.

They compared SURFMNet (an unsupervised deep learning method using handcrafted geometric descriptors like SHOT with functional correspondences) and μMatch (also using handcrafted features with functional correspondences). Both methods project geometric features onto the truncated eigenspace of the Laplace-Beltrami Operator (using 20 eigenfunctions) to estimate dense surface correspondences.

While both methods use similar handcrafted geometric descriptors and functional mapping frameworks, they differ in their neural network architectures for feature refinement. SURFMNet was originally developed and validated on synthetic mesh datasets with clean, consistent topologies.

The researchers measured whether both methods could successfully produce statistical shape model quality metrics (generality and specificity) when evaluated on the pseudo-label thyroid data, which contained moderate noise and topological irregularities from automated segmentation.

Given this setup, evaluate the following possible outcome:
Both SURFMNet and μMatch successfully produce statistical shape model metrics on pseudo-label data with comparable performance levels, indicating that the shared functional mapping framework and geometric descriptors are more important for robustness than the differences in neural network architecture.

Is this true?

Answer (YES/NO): NO